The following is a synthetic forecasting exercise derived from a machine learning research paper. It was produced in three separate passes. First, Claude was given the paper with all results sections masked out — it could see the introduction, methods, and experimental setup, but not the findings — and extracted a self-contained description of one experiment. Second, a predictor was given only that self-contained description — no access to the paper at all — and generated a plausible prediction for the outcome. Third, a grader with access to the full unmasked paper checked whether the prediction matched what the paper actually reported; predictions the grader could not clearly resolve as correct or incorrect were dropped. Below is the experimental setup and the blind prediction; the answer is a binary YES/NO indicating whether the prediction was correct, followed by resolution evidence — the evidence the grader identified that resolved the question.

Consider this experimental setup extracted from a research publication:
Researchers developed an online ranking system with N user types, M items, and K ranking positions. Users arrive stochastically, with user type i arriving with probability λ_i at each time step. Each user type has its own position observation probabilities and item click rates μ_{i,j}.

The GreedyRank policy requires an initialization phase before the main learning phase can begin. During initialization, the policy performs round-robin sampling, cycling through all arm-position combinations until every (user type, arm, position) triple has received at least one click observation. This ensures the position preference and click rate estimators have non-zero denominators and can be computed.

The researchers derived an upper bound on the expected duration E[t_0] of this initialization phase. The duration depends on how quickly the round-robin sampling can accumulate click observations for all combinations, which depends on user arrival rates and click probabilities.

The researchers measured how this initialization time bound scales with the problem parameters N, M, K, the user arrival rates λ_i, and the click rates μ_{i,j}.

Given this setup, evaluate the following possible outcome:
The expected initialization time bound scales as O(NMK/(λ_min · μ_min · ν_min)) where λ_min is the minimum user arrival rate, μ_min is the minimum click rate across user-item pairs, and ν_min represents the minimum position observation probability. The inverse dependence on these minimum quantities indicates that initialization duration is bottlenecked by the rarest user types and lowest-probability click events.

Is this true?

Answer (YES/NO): NO